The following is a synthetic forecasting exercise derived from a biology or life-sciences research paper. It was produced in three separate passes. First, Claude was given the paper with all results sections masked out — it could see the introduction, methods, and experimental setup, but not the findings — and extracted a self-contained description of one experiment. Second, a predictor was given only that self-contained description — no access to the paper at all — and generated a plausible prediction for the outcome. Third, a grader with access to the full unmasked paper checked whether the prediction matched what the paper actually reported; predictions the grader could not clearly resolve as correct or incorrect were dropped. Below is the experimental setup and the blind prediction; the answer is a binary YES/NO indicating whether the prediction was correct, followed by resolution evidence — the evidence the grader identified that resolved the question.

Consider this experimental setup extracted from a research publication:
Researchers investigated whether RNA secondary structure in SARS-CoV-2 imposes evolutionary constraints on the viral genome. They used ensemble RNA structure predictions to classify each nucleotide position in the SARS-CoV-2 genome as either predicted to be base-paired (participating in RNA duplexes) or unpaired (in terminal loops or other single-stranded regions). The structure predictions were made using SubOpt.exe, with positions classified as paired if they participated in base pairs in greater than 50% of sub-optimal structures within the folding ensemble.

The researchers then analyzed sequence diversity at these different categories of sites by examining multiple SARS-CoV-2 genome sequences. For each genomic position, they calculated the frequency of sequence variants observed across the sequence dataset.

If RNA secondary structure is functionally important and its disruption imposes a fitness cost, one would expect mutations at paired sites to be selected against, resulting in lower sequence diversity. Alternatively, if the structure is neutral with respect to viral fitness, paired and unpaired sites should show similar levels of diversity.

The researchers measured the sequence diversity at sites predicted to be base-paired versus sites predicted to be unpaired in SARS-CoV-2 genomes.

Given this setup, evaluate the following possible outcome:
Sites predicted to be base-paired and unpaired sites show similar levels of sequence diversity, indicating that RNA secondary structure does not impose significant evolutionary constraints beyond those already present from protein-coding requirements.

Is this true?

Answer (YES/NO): NO